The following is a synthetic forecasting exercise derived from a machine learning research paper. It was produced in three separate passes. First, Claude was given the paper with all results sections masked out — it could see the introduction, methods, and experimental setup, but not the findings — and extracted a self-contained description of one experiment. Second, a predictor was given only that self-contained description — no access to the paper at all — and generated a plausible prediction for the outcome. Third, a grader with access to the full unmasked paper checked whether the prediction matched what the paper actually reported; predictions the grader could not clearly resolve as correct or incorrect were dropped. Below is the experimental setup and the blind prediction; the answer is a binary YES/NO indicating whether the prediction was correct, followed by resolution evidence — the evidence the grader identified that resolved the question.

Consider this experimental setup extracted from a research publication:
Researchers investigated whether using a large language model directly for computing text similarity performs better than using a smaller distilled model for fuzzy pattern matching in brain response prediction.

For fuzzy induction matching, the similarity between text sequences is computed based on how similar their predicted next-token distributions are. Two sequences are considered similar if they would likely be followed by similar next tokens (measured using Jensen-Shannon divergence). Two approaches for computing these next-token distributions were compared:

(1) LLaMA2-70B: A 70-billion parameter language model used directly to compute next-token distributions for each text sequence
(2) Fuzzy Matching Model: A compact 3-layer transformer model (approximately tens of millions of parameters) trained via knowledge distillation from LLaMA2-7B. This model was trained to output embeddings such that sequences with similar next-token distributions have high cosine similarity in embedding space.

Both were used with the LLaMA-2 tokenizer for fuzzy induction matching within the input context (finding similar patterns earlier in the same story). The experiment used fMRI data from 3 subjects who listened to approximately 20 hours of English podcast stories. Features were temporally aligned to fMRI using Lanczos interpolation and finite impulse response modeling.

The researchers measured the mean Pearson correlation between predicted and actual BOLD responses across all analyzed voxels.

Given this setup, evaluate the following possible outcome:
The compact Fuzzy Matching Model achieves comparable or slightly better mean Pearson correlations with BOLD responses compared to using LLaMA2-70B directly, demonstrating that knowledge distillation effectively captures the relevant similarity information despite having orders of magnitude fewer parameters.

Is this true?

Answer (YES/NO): YES